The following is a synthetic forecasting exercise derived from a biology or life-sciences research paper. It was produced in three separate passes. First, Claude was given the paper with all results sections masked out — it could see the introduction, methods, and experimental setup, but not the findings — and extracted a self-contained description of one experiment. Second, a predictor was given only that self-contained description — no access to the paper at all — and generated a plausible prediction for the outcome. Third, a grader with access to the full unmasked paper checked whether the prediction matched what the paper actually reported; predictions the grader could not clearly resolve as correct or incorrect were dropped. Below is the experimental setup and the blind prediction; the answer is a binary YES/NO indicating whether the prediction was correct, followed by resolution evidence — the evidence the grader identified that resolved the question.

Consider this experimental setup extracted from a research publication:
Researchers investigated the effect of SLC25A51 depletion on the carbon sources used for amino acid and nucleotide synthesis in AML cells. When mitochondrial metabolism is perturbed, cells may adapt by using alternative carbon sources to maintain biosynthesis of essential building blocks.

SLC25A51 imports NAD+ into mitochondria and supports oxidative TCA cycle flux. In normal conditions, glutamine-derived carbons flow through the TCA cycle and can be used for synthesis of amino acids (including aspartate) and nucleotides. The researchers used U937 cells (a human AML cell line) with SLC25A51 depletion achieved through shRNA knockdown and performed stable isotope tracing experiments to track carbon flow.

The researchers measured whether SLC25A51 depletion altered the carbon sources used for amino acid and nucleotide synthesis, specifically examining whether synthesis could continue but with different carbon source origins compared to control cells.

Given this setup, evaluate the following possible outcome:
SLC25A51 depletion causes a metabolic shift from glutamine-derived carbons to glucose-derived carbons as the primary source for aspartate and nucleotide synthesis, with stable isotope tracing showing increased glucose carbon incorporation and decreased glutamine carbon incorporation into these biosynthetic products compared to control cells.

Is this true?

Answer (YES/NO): NO